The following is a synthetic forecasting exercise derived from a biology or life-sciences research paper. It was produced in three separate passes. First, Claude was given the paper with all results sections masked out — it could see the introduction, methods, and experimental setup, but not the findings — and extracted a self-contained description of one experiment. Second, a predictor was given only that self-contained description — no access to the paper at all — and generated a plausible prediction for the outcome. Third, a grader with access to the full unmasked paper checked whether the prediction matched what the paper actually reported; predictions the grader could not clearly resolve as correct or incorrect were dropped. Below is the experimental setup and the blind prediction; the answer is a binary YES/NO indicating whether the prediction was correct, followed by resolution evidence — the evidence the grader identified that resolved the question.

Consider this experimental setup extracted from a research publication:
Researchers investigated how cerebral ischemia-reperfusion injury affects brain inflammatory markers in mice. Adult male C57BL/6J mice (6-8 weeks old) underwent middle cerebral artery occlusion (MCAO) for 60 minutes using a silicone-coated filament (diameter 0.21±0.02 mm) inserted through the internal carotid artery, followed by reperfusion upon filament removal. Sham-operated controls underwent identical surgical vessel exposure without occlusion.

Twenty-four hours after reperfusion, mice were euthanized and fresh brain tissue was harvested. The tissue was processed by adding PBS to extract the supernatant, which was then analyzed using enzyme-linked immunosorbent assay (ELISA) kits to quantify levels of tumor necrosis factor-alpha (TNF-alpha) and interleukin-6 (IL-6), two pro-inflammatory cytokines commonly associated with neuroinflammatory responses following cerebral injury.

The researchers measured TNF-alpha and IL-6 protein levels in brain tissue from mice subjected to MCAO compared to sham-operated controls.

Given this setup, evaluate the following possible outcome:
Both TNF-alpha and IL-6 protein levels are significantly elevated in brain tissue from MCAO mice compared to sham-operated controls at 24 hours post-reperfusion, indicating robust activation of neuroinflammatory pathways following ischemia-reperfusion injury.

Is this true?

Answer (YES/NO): YES